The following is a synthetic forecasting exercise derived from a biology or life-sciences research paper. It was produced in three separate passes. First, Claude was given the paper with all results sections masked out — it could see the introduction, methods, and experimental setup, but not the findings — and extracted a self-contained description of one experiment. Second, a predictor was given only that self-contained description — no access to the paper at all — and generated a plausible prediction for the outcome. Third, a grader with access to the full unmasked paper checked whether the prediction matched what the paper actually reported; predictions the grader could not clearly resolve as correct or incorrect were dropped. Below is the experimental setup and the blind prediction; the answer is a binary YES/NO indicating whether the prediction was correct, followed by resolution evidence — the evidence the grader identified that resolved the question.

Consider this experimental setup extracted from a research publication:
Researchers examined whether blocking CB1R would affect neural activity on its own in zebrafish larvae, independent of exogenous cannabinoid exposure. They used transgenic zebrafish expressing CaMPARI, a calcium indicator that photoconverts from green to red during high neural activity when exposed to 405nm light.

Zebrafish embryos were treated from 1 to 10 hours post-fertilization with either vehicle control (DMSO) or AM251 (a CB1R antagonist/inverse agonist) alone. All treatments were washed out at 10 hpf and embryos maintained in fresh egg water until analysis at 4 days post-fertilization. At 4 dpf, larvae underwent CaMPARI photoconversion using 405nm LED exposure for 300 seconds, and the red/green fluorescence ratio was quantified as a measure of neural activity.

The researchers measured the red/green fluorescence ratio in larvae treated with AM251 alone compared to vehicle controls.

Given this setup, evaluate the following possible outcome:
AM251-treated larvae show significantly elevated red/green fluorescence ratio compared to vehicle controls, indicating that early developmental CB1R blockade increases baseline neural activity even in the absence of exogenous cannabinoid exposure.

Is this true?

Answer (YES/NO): NO